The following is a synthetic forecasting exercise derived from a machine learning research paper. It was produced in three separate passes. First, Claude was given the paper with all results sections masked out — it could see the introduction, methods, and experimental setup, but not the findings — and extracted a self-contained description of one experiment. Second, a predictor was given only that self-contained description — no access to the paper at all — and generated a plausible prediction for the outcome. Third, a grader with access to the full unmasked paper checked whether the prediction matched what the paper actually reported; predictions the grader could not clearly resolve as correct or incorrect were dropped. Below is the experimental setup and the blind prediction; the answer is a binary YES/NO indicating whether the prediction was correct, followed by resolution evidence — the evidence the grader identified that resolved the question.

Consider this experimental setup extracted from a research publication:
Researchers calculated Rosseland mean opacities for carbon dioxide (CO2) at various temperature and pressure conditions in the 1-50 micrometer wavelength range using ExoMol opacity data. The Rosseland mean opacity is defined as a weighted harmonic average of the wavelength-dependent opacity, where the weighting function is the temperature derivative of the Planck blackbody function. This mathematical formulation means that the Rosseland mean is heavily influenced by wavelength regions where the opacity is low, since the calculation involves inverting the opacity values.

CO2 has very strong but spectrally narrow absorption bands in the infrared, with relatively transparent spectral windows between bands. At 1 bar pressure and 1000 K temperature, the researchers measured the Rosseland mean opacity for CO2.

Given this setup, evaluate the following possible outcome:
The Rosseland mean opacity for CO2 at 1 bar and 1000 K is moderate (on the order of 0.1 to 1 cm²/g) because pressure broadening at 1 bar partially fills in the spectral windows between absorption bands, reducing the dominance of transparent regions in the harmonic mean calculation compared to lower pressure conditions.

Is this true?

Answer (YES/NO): NO